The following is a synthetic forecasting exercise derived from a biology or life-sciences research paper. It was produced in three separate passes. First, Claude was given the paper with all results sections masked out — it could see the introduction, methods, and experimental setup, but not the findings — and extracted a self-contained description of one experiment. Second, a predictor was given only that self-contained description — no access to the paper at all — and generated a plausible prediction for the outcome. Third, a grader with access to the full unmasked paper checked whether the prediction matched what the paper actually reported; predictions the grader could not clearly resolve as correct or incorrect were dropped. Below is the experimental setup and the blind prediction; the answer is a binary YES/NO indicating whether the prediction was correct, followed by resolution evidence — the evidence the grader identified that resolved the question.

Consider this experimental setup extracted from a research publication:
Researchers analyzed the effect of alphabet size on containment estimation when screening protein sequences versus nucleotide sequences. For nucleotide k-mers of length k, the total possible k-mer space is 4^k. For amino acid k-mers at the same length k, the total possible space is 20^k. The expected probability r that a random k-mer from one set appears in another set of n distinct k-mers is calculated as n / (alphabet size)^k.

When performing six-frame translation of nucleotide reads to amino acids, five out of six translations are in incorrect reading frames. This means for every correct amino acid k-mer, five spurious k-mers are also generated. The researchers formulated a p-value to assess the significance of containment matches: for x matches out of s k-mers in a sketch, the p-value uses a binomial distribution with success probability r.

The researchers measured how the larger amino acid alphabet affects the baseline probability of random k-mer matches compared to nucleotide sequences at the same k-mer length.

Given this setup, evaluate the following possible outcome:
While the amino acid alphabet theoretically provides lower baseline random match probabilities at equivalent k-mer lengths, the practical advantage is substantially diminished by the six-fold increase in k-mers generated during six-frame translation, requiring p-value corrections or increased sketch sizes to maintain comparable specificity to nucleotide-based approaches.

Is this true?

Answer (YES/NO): NO